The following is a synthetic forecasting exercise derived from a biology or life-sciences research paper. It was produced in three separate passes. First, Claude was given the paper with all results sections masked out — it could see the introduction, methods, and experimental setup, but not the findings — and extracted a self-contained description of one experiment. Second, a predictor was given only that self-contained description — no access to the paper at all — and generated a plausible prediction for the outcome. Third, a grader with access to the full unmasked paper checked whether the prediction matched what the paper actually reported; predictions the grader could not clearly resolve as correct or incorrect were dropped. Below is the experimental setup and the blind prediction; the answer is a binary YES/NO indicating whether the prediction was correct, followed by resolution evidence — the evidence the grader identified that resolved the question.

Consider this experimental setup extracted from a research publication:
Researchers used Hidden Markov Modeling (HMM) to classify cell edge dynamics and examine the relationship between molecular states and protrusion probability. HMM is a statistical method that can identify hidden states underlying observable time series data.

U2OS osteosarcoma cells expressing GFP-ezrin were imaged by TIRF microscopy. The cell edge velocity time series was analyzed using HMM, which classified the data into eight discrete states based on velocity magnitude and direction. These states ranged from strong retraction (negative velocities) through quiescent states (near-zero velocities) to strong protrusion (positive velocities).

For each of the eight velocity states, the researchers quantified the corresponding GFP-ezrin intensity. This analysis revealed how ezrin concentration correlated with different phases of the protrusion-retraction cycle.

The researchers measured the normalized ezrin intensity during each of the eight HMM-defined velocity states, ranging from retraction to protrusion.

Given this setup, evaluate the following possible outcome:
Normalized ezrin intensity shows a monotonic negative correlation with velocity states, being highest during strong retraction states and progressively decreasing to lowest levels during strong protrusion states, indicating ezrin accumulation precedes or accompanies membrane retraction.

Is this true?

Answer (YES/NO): NO